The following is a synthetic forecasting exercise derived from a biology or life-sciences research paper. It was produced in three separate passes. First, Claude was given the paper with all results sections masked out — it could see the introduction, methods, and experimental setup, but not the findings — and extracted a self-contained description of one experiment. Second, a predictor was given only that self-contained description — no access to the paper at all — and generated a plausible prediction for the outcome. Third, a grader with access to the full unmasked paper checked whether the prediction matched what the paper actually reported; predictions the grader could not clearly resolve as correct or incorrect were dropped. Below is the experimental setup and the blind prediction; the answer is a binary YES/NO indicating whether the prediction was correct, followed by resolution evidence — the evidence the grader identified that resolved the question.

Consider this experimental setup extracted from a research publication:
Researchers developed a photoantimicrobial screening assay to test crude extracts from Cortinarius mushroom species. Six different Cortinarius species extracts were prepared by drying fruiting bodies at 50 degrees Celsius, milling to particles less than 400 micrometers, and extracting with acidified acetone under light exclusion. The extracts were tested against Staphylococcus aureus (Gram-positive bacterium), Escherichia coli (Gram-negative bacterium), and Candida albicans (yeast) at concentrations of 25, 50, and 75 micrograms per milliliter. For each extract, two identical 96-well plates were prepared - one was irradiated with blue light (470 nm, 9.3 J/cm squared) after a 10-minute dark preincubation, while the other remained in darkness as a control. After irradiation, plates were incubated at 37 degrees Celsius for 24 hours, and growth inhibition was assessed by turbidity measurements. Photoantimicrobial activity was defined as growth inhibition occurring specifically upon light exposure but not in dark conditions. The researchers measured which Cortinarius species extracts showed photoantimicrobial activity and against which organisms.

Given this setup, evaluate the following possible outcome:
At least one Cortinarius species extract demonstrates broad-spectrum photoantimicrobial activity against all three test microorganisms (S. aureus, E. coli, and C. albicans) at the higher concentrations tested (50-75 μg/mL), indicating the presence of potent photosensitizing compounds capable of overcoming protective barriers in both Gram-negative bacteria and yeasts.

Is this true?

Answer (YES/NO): NO